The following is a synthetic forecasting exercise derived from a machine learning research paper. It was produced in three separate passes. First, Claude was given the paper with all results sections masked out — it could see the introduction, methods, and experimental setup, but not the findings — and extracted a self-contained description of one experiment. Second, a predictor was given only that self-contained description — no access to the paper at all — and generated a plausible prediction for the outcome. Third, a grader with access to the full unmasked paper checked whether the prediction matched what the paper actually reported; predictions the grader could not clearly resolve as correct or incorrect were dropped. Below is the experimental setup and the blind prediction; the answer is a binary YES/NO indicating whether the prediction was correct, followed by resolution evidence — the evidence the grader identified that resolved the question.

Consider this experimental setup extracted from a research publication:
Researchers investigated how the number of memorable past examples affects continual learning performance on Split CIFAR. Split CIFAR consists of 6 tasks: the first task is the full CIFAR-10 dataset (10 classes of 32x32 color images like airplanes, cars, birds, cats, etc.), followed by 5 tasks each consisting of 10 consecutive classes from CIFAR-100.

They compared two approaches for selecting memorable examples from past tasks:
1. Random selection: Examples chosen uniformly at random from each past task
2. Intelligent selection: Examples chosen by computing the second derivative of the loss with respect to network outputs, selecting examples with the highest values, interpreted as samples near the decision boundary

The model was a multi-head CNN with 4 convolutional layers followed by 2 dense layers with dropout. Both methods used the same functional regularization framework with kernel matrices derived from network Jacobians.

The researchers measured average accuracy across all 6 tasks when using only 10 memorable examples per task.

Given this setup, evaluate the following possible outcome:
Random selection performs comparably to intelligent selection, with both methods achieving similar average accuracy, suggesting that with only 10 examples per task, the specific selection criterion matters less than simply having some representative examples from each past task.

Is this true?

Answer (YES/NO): NO